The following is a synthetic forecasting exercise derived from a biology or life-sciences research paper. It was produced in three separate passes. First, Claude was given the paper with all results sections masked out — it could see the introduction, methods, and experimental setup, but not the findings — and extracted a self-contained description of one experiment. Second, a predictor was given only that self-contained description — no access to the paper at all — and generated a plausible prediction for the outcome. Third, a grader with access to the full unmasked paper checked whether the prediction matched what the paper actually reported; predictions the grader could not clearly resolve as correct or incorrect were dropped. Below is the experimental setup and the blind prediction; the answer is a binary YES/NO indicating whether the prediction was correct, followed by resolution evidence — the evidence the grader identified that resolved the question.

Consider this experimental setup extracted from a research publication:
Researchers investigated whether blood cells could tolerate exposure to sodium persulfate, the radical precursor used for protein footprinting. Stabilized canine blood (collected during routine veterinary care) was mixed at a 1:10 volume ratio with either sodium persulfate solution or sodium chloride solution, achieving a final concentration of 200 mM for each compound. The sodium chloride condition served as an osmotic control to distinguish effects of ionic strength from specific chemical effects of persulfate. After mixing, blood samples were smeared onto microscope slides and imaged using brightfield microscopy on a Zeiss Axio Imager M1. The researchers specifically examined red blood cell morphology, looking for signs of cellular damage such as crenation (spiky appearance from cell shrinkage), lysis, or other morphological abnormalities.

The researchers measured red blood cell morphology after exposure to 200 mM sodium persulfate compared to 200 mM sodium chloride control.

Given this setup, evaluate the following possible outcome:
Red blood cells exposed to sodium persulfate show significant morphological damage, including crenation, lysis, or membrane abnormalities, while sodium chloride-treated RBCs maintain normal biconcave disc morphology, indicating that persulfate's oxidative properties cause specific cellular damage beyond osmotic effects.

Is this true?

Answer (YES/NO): NO